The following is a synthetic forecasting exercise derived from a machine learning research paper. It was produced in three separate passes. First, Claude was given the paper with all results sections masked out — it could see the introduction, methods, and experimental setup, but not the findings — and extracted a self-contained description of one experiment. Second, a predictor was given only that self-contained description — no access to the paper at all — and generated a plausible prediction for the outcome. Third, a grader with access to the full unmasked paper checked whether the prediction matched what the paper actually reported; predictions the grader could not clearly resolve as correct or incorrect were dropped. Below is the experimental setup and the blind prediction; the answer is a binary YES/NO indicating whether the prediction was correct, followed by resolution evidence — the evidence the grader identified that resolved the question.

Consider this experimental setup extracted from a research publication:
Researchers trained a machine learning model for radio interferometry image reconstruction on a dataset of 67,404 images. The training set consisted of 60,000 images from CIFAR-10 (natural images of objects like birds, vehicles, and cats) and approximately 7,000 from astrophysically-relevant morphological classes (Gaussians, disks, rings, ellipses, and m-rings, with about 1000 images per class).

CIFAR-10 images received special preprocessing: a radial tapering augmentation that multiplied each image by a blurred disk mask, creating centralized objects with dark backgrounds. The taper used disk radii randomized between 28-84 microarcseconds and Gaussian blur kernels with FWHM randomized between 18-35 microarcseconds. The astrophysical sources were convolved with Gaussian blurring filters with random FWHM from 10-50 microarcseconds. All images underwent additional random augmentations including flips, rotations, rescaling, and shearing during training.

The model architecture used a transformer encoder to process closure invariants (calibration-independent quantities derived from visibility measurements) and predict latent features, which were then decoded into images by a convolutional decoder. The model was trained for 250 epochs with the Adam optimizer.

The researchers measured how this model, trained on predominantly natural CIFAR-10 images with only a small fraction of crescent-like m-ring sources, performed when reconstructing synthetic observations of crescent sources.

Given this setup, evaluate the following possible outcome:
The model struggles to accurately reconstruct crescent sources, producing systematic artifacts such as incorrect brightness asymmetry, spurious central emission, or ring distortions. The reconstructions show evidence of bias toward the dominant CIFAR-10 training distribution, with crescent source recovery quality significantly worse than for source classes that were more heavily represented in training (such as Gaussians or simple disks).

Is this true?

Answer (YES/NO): NO